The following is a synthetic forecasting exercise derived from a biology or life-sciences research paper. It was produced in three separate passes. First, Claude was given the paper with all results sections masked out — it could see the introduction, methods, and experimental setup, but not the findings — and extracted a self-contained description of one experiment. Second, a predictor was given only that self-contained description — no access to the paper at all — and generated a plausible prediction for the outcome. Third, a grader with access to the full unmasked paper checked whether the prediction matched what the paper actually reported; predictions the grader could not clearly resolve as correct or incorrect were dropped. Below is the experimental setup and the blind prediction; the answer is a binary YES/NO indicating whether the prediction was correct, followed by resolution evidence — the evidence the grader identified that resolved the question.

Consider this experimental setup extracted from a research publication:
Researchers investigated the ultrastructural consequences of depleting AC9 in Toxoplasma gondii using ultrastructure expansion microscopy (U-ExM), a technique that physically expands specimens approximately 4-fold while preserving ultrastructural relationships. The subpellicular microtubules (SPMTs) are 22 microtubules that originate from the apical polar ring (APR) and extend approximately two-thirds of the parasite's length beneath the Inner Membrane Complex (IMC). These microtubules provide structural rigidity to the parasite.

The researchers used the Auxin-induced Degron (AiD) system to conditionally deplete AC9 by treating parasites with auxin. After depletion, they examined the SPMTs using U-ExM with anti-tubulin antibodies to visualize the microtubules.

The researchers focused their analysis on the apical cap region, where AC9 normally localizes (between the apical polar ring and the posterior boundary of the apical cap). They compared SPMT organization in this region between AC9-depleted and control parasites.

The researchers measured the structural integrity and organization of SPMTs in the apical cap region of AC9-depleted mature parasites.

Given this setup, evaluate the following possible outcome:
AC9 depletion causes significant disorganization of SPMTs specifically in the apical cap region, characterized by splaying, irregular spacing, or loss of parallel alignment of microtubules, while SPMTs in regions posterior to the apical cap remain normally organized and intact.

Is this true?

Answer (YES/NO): YES